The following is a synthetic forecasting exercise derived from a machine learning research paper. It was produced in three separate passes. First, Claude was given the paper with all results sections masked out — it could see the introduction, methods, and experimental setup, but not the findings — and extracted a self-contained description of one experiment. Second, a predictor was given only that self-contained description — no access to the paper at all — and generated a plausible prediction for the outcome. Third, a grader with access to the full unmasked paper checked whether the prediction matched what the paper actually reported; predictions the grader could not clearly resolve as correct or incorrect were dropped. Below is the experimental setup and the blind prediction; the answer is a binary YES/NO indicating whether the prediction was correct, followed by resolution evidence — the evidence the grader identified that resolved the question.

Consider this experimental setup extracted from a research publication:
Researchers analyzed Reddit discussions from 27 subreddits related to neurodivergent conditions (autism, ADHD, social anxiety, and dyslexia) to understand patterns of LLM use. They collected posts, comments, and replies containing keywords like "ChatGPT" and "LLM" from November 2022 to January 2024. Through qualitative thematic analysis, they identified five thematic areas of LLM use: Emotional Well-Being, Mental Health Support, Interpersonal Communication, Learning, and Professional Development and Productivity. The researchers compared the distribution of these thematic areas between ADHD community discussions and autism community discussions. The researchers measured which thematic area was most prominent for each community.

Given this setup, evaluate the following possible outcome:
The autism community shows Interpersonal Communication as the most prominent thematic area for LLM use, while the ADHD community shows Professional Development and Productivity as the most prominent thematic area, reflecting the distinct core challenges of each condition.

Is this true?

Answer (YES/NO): YES